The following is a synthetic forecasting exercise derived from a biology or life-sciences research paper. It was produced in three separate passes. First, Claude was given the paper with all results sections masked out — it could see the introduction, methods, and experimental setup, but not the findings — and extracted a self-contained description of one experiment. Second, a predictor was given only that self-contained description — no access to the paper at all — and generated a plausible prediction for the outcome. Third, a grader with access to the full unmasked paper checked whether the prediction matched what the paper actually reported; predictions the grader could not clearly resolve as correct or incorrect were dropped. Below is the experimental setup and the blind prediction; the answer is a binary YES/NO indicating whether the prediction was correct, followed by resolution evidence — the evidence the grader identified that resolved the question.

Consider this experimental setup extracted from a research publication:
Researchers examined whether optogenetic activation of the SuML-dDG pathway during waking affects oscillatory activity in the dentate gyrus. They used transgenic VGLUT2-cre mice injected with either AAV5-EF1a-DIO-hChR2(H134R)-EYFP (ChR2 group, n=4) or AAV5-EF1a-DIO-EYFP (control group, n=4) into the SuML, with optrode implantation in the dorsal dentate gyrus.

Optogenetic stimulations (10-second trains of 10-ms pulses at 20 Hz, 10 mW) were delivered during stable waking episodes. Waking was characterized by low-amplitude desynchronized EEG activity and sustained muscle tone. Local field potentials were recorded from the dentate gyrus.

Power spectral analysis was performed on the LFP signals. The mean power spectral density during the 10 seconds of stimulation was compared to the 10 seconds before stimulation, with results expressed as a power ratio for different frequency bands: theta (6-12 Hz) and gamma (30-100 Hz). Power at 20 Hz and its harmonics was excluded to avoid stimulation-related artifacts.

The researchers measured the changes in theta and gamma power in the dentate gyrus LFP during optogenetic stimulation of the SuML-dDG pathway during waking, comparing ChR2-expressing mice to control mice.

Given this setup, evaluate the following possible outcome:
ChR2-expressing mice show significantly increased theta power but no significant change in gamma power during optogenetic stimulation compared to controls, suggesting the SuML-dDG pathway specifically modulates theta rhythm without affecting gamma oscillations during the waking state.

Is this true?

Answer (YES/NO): NO